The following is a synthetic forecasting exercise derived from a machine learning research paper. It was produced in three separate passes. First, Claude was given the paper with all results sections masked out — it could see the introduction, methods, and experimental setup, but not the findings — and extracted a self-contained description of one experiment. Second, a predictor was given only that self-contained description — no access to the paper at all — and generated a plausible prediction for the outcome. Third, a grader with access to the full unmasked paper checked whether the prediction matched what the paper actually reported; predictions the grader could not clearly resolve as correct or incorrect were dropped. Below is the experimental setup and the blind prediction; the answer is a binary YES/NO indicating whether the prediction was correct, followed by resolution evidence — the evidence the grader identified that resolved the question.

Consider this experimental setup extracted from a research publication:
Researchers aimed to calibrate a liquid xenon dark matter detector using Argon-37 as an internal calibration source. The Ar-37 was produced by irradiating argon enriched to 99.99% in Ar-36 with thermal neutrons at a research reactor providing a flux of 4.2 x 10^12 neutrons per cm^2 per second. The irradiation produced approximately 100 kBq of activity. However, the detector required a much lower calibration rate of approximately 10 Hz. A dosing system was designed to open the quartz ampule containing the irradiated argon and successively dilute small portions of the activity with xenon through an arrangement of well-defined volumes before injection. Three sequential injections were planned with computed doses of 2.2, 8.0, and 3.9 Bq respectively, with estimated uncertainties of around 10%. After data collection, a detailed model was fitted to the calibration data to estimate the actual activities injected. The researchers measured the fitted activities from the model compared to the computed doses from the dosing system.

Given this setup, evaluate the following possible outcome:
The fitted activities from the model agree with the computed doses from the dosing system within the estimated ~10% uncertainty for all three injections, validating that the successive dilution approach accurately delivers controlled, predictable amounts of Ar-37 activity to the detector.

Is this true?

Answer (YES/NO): NO